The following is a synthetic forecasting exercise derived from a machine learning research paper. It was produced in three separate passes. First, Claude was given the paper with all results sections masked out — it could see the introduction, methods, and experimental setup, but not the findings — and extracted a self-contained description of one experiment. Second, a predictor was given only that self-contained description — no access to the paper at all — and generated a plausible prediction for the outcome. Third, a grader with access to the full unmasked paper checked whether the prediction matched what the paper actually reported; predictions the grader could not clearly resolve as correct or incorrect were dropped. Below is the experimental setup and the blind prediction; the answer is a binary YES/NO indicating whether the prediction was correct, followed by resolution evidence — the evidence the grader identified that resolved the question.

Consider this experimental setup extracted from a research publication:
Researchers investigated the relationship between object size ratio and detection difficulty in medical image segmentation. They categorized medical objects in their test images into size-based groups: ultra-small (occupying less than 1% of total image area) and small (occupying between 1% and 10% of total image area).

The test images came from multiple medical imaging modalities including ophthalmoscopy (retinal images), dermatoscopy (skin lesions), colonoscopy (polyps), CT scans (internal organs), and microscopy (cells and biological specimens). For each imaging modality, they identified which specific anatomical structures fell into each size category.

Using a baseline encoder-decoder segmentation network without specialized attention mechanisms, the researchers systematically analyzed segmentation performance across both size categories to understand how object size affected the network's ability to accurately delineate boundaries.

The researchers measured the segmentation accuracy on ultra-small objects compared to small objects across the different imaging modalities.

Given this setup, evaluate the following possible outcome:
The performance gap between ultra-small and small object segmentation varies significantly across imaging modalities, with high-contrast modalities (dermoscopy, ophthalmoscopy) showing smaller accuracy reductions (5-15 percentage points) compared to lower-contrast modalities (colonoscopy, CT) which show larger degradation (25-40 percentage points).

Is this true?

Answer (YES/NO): NO